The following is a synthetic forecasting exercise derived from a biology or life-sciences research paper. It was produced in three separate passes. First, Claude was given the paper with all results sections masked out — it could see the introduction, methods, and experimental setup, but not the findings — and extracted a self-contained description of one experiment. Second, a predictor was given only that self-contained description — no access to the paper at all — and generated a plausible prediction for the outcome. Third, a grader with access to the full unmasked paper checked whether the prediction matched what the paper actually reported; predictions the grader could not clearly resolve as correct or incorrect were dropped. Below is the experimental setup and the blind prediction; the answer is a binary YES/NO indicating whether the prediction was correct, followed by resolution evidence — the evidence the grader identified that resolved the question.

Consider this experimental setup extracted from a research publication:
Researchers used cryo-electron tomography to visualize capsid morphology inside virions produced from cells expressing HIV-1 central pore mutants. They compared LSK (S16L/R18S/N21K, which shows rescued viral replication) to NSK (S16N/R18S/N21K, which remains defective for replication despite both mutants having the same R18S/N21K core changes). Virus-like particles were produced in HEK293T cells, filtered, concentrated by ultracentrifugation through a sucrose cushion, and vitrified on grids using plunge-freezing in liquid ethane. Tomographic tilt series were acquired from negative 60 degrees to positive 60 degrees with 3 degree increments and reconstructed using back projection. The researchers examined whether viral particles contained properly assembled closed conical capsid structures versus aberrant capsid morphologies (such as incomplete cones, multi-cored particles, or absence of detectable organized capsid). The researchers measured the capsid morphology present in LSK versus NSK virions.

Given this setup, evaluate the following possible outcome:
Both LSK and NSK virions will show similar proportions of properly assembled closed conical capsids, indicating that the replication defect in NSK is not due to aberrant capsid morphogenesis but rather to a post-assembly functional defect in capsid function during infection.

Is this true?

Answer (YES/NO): YES